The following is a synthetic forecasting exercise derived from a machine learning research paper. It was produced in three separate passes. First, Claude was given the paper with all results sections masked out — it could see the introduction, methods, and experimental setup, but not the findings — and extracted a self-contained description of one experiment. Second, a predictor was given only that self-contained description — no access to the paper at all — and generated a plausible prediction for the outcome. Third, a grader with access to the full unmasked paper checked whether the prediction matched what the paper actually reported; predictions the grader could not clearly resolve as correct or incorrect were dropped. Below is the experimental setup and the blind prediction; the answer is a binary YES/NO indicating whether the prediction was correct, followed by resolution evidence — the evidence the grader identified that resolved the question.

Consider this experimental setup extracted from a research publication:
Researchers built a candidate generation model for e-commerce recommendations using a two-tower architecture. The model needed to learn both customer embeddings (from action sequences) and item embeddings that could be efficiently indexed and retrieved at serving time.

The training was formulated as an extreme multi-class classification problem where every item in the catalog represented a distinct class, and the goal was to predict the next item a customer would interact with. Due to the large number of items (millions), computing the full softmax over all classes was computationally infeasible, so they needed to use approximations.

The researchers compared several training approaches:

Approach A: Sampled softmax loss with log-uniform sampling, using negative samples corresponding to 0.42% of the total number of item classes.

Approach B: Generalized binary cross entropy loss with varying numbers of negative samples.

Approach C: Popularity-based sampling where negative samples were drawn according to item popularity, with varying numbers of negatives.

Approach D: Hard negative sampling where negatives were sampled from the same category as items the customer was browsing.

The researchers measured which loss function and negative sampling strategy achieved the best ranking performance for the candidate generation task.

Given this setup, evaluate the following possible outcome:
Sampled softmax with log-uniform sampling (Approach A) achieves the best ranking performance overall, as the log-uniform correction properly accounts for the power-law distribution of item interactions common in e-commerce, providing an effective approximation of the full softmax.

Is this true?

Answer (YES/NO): YES